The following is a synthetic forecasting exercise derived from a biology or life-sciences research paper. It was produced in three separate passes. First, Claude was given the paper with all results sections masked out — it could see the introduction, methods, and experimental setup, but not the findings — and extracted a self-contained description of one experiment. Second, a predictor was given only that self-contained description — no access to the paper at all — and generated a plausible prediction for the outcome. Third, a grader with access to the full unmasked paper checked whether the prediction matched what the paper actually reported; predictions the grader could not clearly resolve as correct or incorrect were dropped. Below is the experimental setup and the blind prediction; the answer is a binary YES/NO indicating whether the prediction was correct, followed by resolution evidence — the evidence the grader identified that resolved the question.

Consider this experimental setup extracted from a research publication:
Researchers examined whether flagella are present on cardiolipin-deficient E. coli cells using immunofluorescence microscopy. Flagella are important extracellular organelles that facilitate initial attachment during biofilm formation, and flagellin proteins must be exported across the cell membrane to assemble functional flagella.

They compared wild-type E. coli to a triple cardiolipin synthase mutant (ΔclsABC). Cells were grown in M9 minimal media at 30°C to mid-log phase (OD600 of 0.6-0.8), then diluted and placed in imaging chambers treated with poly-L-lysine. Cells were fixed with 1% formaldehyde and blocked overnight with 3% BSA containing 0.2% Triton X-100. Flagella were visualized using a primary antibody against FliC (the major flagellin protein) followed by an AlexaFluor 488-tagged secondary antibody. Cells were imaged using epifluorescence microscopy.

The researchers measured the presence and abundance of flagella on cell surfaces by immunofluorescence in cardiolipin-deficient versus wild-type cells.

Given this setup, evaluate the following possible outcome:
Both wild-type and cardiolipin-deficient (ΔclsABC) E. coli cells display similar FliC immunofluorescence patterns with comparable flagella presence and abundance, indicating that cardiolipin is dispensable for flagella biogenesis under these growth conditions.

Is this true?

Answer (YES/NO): NO